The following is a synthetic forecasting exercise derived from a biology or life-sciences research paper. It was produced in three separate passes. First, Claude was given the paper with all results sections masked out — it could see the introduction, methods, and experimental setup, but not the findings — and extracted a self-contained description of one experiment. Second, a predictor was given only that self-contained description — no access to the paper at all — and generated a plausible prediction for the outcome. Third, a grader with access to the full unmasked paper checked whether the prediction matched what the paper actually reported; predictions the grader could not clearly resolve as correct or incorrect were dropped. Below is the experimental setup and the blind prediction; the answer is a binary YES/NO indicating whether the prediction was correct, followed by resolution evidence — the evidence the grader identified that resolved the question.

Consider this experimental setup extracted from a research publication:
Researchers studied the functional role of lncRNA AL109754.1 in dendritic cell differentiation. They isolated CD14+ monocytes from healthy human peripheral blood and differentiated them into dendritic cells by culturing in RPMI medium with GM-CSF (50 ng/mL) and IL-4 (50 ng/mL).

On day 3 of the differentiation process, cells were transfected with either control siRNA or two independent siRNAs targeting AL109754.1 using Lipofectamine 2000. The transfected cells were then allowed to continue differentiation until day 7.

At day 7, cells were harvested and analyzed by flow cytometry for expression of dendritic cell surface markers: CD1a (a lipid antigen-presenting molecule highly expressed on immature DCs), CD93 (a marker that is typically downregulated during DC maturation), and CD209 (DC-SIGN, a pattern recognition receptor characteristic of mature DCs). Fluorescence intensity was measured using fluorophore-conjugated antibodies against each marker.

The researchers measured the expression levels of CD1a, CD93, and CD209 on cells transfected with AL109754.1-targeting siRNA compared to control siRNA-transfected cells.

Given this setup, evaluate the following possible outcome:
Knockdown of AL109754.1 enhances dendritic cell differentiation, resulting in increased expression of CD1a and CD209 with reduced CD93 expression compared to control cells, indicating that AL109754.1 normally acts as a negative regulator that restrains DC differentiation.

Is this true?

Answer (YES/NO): NO